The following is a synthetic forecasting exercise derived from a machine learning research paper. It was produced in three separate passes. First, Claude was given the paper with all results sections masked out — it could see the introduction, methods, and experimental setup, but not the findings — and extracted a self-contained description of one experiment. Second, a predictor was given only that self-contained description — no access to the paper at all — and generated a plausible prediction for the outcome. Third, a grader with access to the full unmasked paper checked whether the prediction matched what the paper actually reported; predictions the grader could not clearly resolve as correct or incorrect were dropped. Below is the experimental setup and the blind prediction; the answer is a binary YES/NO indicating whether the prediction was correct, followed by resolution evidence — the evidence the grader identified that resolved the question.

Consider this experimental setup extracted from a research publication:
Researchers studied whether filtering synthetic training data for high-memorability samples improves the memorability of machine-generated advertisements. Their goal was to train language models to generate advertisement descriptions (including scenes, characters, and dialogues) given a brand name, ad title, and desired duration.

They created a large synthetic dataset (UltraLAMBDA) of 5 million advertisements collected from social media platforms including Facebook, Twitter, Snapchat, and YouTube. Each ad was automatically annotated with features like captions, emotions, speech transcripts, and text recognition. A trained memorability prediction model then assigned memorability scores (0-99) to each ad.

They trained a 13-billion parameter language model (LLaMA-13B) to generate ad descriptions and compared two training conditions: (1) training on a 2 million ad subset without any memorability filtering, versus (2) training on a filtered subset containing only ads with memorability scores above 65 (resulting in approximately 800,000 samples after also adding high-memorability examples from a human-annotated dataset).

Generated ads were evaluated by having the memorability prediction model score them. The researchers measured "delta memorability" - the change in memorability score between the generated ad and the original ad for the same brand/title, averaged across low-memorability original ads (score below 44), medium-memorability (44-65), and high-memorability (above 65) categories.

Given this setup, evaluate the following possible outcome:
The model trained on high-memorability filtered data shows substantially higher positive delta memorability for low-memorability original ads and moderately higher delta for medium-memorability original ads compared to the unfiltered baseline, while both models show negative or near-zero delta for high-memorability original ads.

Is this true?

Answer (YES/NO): YES